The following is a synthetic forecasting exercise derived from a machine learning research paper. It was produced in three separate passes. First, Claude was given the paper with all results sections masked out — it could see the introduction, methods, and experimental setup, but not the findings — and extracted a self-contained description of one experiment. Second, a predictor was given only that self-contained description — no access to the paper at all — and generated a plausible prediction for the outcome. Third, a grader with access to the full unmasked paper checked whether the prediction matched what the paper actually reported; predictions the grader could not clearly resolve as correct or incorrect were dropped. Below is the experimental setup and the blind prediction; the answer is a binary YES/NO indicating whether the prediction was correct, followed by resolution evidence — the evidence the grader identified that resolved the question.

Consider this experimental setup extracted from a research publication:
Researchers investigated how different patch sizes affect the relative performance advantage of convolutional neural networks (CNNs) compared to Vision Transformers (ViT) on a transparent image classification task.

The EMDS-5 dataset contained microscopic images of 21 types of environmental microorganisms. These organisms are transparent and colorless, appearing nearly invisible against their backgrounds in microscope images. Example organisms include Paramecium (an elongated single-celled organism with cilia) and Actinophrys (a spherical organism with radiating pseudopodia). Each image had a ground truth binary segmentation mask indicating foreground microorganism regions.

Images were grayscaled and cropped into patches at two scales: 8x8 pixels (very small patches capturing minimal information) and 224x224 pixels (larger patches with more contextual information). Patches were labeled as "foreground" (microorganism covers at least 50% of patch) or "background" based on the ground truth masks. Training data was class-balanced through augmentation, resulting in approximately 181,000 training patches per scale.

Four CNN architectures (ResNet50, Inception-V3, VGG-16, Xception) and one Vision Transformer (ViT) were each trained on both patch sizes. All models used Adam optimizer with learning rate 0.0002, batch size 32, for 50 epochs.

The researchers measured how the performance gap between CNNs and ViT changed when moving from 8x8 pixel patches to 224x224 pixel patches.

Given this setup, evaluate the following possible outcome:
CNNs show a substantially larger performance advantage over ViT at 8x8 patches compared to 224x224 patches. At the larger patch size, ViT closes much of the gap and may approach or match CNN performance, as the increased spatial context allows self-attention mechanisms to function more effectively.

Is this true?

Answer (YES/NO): YES